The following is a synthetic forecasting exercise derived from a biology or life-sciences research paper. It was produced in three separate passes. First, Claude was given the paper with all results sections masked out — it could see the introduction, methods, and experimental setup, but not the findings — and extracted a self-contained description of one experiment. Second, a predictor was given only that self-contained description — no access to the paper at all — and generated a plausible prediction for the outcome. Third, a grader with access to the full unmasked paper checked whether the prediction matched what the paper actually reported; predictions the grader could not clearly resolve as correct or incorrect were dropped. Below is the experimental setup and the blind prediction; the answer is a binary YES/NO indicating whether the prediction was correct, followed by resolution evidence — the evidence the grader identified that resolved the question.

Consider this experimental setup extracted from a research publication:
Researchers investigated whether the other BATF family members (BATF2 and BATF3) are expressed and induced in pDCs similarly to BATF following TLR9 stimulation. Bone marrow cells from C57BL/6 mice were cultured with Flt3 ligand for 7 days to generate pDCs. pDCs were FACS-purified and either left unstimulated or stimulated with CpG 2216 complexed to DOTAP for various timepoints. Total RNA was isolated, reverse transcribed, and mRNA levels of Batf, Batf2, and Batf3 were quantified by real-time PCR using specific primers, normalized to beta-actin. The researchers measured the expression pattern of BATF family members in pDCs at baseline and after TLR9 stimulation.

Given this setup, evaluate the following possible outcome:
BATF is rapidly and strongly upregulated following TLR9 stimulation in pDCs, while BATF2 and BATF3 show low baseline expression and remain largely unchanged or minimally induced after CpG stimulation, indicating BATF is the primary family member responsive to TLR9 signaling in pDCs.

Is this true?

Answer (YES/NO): YES